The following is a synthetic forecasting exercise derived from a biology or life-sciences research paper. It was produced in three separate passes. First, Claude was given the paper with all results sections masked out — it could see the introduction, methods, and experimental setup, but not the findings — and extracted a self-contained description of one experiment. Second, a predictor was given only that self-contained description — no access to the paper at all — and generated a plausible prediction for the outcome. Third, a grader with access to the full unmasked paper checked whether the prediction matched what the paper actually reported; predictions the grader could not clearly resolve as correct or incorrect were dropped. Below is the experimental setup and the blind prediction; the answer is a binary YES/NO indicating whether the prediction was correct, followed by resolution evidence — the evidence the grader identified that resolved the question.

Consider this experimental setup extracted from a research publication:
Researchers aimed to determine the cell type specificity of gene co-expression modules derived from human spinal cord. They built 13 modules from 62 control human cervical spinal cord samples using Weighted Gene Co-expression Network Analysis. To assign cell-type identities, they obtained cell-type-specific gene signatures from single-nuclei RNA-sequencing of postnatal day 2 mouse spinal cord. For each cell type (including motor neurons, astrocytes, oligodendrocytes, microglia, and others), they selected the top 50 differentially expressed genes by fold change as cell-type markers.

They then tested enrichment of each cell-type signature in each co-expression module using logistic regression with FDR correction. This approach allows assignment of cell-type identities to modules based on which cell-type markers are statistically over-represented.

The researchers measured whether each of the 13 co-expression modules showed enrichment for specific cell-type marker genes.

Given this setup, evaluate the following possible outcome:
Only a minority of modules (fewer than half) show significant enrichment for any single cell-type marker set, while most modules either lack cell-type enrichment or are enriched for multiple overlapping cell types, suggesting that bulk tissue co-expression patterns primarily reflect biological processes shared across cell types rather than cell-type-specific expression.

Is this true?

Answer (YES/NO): NO